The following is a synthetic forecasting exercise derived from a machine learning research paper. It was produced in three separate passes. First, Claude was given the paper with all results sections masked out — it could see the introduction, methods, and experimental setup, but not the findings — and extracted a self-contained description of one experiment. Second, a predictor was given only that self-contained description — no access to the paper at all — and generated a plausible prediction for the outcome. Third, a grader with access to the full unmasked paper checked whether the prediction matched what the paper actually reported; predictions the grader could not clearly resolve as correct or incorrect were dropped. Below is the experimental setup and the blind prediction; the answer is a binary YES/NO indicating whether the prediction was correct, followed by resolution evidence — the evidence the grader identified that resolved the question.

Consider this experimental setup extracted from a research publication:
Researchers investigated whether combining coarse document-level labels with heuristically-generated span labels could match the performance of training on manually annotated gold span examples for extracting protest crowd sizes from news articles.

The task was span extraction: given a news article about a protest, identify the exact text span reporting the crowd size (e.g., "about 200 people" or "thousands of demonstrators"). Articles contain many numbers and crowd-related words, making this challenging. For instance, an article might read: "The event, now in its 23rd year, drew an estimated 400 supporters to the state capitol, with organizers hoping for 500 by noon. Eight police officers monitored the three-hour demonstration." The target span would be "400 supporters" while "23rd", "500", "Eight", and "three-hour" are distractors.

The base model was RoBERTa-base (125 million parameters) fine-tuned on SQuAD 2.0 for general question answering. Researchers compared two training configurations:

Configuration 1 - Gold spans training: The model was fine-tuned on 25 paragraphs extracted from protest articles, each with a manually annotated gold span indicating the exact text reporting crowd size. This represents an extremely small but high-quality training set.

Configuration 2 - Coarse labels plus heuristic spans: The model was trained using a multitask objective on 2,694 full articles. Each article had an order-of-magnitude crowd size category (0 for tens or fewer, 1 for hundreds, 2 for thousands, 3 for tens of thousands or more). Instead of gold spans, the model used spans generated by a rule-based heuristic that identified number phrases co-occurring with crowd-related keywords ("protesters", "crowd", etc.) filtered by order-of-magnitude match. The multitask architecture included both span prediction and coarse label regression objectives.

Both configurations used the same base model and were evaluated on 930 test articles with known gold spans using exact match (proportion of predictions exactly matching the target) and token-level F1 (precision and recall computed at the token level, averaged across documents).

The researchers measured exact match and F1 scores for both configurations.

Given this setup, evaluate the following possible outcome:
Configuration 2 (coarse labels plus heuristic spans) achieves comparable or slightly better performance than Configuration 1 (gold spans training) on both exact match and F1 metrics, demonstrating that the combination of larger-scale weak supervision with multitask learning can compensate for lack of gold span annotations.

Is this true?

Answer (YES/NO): NO